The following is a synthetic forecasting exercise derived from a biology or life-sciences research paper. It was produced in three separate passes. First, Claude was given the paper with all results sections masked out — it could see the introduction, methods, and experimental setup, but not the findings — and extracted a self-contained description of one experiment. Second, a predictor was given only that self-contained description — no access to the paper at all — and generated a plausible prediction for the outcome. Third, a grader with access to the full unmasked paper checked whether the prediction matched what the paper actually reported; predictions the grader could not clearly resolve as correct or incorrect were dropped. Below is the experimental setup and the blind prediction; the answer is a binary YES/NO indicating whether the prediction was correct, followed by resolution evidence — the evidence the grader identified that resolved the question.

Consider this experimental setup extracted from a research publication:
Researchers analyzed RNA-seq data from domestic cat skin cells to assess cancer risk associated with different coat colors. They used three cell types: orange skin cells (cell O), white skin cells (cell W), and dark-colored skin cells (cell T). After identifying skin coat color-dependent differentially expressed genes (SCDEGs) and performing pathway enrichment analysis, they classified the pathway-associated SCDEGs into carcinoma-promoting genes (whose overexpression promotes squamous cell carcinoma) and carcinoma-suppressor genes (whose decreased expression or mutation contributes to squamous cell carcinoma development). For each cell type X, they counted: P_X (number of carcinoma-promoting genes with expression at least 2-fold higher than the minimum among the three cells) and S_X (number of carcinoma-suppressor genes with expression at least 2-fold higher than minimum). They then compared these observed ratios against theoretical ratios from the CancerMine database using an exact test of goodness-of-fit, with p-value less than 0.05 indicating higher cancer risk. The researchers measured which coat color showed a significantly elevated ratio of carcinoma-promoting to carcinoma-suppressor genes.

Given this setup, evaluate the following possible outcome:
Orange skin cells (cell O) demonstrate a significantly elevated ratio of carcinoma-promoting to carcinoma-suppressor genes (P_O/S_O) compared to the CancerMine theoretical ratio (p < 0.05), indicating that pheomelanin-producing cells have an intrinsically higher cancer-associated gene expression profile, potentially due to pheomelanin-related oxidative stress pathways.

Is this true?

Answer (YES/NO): YES